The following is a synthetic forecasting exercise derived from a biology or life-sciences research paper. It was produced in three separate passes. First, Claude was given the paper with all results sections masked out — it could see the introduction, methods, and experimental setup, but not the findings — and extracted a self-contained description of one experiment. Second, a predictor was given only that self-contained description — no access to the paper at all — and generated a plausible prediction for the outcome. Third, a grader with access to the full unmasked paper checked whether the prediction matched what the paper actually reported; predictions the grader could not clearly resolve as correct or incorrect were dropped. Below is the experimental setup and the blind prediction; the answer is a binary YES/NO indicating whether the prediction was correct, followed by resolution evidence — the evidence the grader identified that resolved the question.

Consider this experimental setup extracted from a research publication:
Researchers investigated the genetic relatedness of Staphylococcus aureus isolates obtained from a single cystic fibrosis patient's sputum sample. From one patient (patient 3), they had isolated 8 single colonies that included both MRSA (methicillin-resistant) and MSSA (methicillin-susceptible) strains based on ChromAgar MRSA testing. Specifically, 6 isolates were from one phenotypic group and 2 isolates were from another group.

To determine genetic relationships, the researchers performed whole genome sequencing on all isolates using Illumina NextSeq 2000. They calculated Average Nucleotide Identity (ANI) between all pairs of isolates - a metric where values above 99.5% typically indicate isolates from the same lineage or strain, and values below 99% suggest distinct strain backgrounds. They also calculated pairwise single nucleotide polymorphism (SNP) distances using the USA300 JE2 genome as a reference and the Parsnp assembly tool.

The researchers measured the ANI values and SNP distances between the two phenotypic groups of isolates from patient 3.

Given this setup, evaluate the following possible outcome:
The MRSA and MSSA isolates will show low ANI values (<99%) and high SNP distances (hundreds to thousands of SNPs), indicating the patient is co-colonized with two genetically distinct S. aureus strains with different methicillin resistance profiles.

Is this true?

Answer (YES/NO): YES